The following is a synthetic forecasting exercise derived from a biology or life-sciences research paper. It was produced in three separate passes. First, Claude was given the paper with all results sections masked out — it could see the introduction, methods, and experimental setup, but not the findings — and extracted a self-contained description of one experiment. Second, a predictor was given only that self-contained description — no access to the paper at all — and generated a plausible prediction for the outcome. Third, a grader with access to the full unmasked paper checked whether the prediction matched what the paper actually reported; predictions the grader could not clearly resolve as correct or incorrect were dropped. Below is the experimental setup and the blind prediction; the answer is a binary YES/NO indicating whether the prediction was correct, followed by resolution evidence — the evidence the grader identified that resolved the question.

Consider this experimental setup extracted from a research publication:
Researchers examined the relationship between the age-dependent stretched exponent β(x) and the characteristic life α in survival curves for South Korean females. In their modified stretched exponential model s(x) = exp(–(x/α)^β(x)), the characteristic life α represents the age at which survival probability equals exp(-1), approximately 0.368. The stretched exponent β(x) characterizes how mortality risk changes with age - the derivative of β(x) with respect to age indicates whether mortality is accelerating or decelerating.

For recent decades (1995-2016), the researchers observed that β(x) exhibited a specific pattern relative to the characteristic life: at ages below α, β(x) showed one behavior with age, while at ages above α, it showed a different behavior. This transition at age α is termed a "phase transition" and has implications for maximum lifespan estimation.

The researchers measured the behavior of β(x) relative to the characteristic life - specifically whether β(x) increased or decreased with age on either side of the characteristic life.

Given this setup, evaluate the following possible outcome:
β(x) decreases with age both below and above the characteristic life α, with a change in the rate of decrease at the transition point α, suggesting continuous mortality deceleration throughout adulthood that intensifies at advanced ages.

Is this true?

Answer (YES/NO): NO